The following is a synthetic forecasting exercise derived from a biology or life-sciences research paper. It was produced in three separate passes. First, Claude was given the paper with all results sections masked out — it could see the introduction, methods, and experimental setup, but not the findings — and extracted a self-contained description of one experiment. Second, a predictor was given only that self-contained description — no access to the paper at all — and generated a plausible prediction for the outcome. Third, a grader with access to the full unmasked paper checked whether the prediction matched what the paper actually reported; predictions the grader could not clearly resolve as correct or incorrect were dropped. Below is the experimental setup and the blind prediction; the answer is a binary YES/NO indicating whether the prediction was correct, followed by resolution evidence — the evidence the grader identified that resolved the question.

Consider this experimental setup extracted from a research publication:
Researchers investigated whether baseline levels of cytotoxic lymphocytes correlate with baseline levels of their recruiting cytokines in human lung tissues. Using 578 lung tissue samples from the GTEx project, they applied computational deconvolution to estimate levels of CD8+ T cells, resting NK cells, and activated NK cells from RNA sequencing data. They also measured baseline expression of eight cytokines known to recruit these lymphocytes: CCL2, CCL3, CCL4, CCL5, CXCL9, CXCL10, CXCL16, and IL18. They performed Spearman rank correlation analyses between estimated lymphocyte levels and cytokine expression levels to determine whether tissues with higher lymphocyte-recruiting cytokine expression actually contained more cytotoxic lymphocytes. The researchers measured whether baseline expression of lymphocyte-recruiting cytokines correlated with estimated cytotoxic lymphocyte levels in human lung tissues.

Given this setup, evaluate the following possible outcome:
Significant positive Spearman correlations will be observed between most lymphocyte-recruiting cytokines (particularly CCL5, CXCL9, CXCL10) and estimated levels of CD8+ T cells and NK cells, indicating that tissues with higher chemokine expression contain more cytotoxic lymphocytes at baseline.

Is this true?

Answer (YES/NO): YES